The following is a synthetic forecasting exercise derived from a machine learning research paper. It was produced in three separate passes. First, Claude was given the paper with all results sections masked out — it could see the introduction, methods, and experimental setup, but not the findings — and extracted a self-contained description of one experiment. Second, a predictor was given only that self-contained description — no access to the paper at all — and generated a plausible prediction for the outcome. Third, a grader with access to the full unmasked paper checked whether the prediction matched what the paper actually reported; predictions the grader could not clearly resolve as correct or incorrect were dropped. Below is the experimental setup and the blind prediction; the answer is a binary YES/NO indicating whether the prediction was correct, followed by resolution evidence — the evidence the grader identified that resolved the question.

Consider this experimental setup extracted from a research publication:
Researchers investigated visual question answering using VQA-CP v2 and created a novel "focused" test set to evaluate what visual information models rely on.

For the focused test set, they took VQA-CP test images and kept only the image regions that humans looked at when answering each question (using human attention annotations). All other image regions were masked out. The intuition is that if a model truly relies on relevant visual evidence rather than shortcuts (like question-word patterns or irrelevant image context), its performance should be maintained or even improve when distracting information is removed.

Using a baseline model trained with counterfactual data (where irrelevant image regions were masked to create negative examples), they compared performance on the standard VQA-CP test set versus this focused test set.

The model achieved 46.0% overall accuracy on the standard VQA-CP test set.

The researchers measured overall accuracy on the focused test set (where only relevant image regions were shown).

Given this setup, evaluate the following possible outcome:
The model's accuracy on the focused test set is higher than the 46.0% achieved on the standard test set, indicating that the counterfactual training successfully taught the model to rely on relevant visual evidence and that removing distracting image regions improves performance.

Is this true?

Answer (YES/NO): NO